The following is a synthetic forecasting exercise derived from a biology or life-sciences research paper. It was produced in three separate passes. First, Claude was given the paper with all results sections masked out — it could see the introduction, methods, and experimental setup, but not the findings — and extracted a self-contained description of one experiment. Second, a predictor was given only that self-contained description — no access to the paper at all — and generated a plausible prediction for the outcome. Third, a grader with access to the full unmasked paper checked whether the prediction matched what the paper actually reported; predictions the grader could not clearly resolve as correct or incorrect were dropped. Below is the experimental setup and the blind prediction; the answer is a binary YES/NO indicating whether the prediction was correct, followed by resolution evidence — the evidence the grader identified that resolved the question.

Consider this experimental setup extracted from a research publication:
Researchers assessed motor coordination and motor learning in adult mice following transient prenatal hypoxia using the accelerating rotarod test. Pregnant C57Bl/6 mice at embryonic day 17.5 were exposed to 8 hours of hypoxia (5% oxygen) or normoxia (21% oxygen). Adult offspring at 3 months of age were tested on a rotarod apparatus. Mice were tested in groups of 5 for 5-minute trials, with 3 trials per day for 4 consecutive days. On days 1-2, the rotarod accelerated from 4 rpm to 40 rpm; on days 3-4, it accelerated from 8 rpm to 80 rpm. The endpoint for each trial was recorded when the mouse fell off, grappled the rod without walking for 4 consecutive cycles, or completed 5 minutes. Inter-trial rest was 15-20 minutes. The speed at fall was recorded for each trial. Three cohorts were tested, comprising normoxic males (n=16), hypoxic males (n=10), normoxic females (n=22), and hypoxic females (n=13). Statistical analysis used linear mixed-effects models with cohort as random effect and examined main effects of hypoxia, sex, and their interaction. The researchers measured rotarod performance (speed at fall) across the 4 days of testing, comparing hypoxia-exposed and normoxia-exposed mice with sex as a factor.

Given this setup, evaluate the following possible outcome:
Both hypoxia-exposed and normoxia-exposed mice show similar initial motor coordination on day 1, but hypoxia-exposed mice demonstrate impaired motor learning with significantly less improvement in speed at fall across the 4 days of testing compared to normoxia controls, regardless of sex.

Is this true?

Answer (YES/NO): NO